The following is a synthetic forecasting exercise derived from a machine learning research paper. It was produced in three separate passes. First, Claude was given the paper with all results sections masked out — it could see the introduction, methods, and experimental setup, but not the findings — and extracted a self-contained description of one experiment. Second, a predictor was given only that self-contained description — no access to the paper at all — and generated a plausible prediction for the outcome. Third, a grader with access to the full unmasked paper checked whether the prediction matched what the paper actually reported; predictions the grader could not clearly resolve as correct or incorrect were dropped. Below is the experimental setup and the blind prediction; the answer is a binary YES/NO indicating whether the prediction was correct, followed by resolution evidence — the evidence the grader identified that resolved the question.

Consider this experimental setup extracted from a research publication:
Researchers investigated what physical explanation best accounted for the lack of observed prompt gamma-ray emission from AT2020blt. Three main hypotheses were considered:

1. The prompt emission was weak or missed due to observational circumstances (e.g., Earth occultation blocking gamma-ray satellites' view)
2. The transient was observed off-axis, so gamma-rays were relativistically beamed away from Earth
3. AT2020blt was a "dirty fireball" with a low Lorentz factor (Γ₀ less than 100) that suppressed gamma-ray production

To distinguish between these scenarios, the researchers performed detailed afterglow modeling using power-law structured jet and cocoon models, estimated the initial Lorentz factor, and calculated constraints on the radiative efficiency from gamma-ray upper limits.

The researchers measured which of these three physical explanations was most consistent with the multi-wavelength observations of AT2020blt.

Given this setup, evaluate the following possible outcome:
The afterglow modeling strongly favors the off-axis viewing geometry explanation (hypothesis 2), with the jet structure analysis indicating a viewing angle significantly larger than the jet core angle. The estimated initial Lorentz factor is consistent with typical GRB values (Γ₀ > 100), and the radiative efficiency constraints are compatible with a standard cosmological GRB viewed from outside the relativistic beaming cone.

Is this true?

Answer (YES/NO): NO